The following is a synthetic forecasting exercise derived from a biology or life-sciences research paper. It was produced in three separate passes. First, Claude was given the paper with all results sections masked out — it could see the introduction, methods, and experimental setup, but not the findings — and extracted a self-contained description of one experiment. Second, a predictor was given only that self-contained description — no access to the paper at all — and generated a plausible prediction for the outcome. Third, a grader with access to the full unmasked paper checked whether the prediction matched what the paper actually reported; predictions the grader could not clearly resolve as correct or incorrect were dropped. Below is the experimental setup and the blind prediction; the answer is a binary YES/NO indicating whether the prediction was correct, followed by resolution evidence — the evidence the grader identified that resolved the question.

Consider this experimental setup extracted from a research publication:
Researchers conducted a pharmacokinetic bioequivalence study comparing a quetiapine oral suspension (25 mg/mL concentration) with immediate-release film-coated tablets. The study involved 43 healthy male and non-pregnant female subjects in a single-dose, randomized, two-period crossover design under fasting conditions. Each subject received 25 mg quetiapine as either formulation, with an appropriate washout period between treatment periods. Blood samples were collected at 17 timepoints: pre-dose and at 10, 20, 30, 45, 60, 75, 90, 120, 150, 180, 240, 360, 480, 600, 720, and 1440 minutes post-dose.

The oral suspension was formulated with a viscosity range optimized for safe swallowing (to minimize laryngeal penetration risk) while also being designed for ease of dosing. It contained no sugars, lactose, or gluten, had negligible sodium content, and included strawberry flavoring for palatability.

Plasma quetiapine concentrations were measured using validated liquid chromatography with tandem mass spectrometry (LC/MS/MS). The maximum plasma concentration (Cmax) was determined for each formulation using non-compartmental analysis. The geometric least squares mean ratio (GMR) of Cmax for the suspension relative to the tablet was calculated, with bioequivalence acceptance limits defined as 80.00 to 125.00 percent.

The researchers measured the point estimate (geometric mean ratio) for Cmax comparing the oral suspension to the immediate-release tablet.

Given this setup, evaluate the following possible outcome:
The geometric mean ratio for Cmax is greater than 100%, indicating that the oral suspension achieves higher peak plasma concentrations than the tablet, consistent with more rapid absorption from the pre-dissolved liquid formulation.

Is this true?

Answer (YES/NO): YES